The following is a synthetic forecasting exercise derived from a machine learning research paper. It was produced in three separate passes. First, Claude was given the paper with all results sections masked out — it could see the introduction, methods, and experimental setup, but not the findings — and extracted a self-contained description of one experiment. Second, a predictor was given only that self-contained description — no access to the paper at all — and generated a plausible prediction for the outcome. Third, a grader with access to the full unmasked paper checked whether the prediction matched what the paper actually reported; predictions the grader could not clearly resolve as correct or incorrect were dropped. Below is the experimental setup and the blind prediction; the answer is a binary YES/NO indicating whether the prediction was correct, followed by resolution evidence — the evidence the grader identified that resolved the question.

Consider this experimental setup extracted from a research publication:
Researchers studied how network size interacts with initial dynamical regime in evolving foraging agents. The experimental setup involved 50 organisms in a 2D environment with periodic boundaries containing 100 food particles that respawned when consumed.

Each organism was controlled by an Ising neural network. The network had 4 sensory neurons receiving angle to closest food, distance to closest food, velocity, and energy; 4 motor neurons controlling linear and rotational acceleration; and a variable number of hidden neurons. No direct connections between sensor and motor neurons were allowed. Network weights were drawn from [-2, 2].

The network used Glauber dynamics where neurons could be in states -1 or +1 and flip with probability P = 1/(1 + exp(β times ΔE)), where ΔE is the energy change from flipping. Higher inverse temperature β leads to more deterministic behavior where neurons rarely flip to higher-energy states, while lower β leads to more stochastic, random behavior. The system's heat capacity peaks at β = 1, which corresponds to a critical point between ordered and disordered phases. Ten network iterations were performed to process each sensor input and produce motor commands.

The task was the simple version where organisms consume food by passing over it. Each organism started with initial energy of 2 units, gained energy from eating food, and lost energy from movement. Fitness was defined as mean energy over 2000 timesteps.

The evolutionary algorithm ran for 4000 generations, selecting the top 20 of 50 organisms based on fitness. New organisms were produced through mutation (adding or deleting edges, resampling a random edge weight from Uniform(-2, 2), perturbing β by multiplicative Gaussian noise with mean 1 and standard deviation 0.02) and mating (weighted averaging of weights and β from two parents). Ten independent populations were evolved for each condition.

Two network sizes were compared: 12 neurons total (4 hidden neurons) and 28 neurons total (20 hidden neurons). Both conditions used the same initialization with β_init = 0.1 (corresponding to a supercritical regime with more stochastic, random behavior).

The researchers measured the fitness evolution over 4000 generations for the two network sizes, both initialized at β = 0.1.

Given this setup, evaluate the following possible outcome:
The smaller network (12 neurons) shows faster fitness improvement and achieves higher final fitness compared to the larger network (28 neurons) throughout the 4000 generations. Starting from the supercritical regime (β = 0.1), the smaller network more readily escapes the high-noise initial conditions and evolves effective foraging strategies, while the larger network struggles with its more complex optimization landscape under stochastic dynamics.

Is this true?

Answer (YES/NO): NO